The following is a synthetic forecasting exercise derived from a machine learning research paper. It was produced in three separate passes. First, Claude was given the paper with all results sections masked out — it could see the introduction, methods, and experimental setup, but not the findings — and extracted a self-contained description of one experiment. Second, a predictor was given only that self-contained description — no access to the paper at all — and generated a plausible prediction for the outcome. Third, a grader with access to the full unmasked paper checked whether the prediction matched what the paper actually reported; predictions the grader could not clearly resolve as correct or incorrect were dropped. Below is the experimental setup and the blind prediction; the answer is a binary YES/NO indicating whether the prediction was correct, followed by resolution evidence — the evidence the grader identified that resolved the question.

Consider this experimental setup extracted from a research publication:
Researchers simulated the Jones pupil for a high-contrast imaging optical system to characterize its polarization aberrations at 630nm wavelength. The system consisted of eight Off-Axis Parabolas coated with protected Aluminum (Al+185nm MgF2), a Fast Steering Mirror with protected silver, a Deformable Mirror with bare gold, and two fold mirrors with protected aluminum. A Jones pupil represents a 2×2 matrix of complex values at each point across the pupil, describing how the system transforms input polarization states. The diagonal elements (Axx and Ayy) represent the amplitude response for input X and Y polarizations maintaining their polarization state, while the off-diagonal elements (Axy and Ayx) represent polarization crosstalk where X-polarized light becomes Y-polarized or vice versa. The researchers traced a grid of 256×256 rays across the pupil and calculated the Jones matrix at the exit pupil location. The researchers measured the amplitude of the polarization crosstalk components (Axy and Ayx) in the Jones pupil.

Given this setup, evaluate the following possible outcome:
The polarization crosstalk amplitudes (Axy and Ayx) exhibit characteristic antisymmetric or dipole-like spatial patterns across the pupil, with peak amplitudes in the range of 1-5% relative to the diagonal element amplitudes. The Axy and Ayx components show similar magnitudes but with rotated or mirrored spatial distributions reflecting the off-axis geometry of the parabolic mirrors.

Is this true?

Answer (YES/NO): NO